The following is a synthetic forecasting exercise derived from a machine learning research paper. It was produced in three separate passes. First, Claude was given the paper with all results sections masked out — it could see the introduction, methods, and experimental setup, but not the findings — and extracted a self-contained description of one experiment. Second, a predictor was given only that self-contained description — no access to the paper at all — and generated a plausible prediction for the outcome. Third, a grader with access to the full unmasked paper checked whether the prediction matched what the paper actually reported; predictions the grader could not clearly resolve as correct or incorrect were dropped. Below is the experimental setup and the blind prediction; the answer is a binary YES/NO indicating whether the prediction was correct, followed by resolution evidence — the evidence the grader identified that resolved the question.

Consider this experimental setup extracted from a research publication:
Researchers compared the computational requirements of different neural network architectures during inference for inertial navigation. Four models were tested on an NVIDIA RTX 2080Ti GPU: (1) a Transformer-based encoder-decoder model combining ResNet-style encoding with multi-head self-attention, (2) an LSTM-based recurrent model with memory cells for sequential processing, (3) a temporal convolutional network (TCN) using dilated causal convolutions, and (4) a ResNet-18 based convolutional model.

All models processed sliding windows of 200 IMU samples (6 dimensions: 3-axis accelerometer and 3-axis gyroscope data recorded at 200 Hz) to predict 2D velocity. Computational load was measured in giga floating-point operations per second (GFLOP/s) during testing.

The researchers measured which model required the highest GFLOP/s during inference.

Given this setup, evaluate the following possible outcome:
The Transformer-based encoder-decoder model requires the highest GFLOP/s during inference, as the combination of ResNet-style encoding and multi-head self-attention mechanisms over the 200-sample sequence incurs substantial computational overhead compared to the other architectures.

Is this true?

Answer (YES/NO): NO